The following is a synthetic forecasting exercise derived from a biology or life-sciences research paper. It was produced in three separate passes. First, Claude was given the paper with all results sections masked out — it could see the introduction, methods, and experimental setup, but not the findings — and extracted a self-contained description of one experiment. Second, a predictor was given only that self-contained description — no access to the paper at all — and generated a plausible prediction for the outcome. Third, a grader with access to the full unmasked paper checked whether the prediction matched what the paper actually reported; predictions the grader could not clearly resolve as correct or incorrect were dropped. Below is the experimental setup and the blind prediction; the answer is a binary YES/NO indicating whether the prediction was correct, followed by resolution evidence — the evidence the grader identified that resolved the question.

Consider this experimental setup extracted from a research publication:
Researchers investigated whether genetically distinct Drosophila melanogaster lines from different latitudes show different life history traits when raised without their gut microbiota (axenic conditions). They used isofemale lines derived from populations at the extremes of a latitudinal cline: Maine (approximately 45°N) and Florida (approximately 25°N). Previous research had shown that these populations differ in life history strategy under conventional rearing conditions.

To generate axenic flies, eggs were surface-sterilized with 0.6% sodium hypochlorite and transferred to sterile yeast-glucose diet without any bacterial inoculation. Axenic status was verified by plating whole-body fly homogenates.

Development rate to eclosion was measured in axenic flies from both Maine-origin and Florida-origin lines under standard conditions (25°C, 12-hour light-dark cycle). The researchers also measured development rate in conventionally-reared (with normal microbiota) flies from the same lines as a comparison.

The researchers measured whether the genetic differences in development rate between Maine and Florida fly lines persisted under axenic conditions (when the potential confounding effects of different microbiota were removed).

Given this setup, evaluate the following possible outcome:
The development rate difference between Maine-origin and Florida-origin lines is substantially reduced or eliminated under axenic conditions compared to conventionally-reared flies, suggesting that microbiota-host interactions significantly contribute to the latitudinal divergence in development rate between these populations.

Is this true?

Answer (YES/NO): NO